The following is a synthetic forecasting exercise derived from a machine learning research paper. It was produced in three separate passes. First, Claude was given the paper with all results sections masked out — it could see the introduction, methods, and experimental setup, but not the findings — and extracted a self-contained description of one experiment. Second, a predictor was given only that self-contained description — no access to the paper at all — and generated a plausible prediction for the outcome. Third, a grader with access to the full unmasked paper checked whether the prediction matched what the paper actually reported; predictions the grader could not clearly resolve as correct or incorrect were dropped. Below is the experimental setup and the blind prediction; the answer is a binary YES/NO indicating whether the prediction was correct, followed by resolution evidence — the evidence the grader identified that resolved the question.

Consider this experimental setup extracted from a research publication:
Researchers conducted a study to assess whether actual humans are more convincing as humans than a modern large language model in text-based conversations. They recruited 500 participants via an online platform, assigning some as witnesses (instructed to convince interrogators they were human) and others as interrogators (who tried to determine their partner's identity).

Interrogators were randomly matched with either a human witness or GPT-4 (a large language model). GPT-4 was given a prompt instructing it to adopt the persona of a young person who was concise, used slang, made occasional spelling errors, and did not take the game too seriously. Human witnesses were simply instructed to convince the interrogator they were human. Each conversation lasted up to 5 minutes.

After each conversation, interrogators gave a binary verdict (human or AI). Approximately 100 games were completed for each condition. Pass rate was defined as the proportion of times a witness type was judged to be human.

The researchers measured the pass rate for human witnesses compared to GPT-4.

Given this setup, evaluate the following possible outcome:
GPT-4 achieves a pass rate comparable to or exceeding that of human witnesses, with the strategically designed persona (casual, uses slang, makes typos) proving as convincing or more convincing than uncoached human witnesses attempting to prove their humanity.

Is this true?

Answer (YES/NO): NO